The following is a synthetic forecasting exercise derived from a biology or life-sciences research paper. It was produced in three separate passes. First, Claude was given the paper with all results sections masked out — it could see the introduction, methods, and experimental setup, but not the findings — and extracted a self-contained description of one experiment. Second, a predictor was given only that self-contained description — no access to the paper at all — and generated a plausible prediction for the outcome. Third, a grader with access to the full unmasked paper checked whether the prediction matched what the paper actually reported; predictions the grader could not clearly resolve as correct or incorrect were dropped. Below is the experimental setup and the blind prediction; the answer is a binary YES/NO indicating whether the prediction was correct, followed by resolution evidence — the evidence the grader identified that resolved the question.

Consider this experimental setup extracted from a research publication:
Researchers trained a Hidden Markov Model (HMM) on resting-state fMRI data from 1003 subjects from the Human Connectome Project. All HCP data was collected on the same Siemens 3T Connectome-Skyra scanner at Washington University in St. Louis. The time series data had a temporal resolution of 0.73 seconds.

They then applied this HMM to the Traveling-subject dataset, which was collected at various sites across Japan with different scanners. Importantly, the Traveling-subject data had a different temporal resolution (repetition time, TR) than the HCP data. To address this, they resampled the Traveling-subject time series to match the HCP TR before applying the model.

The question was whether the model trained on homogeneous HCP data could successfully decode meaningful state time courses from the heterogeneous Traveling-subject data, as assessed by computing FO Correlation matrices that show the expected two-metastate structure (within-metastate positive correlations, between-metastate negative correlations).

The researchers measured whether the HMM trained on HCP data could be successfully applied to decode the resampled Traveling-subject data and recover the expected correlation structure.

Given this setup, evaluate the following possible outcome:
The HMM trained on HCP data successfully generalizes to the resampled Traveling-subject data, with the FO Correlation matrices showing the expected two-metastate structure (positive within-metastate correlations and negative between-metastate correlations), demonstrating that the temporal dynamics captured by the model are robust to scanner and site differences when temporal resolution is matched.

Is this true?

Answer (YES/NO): YES